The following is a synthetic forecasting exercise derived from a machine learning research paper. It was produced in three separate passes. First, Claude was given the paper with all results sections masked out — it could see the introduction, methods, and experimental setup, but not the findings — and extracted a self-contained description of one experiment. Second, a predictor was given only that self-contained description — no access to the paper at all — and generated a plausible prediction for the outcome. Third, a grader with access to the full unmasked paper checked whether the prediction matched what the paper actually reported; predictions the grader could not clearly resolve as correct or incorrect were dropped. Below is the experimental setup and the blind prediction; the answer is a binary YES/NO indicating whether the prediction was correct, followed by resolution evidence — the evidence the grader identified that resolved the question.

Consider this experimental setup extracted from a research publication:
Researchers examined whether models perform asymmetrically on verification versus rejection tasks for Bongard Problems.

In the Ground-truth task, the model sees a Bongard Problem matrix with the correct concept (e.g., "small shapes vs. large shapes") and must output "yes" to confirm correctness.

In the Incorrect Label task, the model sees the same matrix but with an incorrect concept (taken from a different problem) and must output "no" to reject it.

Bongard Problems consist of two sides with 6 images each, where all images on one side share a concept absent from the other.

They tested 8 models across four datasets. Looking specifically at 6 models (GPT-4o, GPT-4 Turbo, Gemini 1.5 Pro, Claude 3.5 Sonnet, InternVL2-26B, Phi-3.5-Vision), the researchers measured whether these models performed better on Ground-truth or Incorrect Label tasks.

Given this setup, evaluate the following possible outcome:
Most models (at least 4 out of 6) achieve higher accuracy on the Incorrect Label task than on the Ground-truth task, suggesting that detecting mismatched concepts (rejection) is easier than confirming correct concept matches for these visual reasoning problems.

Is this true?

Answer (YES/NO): YES